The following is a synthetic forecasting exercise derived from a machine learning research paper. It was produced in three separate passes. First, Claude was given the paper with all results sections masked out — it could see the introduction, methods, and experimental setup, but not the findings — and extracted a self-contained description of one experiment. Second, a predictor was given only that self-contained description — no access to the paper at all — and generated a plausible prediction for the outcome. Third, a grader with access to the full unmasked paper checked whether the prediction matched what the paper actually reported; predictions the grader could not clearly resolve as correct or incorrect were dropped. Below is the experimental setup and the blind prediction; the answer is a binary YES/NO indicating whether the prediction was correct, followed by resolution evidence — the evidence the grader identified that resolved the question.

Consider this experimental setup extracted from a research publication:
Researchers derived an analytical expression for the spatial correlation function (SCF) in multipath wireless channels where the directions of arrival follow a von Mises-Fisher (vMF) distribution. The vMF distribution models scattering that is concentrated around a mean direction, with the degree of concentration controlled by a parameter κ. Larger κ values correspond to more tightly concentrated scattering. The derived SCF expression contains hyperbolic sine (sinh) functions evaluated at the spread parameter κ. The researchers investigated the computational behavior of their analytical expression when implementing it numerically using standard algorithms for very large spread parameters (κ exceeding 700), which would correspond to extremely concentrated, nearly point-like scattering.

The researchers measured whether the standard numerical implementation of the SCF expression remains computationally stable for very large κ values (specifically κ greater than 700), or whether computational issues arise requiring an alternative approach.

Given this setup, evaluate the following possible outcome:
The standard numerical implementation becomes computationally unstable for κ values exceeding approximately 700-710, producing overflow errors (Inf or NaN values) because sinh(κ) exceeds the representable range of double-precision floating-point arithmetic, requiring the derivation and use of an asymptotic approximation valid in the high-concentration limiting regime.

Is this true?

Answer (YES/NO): YES